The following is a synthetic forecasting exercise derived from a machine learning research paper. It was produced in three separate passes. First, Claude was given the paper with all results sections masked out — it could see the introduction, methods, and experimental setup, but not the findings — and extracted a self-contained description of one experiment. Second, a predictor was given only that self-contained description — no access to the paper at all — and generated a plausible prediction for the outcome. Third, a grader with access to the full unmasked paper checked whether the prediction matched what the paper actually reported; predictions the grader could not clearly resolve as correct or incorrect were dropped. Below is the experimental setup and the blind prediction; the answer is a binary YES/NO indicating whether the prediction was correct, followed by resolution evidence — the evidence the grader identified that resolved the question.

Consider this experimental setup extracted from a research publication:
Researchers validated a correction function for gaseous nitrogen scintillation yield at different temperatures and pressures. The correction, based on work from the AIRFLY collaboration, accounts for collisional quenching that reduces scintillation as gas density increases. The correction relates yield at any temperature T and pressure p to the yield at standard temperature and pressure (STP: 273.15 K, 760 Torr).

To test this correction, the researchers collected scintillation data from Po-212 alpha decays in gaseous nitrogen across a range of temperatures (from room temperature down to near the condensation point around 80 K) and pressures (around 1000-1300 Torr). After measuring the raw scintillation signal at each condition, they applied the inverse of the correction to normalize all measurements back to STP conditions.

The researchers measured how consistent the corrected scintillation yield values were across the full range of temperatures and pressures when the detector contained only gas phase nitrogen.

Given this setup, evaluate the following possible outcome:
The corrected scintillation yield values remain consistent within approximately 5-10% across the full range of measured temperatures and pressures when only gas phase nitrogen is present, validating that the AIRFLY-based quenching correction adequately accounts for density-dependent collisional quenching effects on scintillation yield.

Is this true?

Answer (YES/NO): YES